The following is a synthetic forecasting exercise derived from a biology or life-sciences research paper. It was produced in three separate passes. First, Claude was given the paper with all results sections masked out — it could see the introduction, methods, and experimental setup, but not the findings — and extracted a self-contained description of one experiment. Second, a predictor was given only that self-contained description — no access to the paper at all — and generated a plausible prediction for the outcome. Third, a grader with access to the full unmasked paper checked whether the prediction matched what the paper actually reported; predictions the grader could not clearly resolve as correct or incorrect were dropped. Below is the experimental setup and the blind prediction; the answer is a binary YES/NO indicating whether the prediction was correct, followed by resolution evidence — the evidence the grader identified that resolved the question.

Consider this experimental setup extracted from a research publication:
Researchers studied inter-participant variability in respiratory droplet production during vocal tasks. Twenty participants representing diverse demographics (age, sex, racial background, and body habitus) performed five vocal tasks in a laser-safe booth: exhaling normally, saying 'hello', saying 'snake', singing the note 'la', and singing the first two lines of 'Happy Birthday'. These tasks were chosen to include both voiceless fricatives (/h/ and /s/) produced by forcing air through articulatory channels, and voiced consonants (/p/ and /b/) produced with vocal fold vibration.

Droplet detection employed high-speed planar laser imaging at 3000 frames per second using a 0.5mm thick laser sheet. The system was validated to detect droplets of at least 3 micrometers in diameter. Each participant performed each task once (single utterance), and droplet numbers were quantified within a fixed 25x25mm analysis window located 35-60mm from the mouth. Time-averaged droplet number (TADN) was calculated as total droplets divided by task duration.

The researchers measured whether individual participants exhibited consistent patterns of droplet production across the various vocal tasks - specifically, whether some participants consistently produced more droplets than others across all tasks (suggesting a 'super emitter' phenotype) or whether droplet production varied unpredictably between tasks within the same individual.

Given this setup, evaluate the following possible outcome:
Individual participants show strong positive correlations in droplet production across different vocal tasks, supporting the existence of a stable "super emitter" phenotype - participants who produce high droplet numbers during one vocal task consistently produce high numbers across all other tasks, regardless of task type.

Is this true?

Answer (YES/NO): NO